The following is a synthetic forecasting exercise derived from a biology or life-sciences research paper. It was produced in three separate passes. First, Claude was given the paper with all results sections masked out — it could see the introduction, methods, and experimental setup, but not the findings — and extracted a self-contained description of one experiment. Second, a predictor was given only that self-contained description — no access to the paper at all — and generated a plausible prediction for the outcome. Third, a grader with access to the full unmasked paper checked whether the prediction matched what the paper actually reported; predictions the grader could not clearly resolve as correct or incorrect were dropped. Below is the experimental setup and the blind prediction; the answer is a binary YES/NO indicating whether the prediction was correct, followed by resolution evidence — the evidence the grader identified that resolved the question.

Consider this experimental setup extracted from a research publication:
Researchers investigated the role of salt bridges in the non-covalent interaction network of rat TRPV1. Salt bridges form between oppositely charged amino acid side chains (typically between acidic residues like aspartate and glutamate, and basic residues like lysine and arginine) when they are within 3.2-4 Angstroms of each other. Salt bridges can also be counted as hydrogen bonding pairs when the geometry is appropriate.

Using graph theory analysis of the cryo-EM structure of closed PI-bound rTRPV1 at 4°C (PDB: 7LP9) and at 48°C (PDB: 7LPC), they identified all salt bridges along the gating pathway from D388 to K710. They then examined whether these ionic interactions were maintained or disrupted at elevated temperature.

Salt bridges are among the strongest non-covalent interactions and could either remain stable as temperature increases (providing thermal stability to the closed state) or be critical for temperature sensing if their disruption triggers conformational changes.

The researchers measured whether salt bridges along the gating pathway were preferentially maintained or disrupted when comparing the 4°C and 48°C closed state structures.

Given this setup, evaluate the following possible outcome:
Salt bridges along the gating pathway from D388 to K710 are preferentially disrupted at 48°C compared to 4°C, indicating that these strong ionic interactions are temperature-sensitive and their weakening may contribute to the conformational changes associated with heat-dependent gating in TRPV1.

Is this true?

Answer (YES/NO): NO